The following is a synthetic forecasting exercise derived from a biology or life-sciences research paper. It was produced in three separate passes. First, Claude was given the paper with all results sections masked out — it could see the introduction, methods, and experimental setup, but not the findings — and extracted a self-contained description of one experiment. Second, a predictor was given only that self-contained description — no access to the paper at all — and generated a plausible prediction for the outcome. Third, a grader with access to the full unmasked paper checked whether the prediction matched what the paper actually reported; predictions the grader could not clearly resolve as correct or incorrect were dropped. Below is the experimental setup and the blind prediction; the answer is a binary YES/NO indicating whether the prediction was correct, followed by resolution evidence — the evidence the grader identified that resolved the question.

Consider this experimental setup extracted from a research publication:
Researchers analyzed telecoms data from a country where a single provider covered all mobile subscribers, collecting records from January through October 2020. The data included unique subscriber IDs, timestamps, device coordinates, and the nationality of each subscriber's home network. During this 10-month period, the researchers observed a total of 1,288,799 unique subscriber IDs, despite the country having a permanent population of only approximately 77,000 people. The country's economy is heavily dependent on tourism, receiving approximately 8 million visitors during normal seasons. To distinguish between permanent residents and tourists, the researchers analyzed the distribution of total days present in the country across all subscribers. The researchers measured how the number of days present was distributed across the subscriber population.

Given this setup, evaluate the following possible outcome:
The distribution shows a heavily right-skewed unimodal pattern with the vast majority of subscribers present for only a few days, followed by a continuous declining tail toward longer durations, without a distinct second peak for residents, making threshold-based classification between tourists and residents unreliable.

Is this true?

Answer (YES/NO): NO